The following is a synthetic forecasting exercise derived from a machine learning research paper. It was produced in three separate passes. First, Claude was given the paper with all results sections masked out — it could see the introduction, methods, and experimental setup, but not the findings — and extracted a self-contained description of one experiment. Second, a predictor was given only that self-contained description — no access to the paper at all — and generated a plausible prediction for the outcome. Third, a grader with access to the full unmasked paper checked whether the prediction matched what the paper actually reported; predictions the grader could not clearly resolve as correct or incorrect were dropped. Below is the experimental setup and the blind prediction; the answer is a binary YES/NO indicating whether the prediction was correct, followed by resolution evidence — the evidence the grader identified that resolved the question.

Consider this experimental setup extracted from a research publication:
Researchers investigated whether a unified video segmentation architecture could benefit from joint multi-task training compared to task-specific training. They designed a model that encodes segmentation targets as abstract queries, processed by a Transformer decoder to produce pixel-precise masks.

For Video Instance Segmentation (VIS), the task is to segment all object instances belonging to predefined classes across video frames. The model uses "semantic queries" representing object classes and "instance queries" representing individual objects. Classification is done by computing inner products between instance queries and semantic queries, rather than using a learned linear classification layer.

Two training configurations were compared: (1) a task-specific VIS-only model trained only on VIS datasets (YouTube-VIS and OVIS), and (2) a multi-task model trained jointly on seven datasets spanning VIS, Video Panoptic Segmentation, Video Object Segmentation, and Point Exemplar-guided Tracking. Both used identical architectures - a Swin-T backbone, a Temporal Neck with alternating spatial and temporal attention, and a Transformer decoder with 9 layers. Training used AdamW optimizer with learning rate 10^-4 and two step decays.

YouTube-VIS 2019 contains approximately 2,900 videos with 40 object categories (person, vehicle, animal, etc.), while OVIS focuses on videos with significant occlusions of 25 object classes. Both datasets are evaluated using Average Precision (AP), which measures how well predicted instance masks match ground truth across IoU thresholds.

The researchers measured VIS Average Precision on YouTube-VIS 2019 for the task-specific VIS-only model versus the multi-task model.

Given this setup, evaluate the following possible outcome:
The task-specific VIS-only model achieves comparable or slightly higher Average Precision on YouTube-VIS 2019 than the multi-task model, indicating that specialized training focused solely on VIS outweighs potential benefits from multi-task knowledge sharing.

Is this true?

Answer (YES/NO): NO